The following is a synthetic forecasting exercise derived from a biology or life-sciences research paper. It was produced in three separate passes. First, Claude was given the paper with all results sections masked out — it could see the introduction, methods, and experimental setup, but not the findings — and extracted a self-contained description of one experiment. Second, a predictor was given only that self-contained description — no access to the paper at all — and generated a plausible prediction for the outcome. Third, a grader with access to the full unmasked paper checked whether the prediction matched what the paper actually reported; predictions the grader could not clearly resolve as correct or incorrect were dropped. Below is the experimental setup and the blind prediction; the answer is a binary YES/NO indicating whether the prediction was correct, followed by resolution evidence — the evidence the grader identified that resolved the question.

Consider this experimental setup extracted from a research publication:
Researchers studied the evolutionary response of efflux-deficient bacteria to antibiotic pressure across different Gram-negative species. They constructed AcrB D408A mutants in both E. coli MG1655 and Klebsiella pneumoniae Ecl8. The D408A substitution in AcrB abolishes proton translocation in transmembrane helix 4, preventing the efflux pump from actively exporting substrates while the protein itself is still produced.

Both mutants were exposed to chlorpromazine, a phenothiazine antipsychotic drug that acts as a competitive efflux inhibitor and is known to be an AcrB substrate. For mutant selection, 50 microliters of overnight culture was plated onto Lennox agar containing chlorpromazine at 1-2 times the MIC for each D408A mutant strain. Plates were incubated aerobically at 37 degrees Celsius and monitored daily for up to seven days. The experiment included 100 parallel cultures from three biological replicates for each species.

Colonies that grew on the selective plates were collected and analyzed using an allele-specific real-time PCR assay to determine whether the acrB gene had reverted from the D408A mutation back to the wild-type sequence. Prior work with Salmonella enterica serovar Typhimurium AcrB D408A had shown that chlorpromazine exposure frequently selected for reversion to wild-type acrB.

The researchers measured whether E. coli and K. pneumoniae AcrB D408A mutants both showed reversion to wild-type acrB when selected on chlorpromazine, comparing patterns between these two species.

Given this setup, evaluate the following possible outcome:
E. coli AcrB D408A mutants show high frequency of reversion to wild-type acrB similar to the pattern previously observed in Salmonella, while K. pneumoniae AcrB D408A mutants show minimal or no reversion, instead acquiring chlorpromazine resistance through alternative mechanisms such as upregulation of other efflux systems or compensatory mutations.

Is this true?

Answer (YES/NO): NO